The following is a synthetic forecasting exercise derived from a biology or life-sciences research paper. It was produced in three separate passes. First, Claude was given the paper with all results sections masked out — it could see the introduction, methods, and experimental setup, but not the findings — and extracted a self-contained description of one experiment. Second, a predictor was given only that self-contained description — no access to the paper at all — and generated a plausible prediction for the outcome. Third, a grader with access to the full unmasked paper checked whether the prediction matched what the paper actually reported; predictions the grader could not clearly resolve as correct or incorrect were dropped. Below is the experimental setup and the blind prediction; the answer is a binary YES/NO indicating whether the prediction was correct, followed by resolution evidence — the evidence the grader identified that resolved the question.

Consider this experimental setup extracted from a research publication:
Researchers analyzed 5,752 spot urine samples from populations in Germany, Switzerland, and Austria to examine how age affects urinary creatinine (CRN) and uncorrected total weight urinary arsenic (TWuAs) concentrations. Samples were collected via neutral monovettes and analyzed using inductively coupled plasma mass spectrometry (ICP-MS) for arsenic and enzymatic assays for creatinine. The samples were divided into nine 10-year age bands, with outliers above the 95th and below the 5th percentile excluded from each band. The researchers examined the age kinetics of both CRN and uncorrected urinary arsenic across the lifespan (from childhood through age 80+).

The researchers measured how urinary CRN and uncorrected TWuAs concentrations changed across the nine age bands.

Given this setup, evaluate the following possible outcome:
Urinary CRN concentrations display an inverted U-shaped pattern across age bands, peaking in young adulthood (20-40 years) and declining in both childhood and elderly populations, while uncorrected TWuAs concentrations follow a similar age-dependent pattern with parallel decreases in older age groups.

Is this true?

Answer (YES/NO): NO